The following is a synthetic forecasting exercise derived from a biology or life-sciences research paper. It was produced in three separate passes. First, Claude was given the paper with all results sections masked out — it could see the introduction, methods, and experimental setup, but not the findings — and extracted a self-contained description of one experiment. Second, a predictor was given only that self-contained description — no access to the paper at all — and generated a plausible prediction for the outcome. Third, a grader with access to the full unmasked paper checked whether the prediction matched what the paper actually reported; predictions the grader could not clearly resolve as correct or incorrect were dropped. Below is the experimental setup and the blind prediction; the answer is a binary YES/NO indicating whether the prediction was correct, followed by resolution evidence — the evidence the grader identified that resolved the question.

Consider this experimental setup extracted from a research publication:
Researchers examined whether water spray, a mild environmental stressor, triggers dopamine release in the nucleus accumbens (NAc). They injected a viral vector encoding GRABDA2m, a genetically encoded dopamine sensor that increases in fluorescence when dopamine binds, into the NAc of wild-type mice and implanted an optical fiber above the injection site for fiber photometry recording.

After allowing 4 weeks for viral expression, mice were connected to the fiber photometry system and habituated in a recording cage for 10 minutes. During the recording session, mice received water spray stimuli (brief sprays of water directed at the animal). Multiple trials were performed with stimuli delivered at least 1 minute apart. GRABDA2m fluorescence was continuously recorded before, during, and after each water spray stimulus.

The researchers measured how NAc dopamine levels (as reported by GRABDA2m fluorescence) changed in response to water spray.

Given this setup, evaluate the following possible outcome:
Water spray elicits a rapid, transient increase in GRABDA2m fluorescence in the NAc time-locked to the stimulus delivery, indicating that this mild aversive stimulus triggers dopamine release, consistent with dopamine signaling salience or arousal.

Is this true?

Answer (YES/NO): NO